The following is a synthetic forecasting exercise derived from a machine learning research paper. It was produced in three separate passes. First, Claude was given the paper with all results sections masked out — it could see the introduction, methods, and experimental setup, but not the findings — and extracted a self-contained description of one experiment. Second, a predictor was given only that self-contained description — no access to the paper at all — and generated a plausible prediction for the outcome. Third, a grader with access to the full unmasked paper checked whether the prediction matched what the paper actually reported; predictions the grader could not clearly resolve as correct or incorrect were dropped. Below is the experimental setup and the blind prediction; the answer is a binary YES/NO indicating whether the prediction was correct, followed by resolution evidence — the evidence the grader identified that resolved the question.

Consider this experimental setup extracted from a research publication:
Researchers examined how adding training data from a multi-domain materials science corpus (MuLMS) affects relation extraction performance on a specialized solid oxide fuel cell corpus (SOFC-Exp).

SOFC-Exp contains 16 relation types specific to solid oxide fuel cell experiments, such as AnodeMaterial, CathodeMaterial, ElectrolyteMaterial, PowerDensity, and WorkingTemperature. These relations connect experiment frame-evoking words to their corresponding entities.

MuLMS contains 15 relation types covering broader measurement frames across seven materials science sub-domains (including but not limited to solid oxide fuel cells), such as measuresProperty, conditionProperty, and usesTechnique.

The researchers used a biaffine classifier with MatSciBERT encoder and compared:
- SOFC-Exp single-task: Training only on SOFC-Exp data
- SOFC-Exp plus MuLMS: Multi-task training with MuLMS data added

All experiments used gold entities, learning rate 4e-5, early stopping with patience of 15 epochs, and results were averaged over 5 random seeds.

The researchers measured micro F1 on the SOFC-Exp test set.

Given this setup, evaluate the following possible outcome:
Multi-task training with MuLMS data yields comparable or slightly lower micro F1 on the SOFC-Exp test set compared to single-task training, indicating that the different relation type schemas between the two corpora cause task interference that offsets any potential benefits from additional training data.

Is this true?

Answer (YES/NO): NO